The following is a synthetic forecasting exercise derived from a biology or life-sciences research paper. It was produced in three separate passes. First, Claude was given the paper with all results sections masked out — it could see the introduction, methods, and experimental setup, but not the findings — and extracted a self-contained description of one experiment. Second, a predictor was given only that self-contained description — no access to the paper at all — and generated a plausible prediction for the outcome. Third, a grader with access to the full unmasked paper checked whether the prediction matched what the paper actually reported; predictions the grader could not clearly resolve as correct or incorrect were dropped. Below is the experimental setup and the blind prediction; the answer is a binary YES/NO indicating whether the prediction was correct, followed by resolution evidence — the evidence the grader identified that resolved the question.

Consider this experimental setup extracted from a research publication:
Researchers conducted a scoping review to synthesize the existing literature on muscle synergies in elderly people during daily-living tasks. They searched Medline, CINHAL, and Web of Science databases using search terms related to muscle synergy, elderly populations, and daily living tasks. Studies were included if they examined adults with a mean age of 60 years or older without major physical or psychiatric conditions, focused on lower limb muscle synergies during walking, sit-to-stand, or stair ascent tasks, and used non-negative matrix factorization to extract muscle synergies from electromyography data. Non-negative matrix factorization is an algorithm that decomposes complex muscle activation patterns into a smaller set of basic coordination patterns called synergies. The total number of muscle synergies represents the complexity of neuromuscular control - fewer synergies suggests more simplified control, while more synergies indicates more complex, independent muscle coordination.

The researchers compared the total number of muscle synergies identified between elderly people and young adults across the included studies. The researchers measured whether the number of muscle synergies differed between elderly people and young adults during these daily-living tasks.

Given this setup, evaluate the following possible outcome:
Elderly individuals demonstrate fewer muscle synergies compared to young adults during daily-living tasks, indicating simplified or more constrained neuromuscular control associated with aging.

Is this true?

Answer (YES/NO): NO